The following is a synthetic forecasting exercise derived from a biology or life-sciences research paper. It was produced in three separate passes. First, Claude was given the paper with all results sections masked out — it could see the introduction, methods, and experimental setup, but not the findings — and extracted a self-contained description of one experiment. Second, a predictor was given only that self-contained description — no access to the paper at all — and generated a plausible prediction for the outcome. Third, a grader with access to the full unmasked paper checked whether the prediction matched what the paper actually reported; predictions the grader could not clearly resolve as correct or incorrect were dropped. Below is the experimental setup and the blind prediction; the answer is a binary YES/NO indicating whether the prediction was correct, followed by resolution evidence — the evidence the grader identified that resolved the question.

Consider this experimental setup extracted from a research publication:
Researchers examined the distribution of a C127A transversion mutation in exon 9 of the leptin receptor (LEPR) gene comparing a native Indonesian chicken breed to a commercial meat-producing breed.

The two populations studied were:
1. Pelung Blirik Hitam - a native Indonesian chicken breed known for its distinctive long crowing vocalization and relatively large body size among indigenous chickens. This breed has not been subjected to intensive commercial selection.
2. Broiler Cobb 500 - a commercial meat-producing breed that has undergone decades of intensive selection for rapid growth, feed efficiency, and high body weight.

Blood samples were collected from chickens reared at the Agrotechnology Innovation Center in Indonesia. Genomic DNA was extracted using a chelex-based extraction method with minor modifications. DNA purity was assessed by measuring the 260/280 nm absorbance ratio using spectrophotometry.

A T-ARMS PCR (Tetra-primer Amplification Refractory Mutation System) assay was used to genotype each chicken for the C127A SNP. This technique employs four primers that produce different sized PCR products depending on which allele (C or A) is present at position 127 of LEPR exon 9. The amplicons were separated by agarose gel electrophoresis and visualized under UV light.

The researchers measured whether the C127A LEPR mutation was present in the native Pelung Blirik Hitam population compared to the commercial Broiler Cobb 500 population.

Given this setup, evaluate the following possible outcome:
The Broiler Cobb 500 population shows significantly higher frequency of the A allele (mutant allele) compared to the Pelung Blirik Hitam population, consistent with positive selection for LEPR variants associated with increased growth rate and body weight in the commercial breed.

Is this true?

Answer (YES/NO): YES